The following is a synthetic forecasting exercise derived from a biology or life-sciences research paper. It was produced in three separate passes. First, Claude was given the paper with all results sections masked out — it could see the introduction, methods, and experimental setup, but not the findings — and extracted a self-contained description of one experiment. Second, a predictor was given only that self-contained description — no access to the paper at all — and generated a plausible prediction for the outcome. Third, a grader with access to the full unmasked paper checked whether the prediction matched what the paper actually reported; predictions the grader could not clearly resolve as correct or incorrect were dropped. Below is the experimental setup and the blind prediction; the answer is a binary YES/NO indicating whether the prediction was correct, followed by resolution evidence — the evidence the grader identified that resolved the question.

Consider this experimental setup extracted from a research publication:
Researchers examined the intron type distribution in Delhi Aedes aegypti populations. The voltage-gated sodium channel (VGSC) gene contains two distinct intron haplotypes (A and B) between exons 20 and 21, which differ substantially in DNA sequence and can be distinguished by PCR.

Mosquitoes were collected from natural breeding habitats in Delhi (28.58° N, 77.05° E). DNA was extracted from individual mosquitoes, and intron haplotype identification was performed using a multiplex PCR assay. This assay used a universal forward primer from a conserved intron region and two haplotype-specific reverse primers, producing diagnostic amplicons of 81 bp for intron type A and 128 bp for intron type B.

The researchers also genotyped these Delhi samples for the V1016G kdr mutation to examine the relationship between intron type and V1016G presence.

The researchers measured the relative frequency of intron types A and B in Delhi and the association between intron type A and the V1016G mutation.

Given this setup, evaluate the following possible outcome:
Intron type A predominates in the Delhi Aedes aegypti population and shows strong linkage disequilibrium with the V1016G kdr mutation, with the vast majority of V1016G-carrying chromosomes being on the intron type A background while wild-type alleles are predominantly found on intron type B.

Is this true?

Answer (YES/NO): NO